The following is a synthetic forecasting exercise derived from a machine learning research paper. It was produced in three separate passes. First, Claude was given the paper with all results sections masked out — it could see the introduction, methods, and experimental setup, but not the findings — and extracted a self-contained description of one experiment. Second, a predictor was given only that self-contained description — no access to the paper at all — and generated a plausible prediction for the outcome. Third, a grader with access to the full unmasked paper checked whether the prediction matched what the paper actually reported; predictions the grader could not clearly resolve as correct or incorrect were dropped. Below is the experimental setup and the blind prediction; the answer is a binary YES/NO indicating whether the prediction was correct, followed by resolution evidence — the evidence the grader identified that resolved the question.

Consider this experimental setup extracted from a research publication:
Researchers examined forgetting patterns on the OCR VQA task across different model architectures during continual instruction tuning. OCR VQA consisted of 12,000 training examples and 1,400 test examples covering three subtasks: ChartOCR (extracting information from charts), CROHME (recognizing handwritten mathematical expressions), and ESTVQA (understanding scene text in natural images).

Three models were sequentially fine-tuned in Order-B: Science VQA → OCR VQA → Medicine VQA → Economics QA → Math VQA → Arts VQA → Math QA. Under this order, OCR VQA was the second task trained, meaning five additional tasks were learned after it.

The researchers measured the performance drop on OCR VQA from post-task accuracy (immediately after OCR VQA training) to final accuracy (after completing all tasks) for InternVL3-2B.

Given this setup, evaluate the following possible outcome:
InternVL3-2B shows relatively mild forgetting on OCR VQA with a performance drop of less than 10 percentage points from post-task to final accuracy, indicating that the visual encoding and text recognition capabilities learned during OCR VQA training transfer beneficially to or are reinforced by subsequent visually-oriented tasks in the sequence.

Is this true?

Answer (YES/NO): NO